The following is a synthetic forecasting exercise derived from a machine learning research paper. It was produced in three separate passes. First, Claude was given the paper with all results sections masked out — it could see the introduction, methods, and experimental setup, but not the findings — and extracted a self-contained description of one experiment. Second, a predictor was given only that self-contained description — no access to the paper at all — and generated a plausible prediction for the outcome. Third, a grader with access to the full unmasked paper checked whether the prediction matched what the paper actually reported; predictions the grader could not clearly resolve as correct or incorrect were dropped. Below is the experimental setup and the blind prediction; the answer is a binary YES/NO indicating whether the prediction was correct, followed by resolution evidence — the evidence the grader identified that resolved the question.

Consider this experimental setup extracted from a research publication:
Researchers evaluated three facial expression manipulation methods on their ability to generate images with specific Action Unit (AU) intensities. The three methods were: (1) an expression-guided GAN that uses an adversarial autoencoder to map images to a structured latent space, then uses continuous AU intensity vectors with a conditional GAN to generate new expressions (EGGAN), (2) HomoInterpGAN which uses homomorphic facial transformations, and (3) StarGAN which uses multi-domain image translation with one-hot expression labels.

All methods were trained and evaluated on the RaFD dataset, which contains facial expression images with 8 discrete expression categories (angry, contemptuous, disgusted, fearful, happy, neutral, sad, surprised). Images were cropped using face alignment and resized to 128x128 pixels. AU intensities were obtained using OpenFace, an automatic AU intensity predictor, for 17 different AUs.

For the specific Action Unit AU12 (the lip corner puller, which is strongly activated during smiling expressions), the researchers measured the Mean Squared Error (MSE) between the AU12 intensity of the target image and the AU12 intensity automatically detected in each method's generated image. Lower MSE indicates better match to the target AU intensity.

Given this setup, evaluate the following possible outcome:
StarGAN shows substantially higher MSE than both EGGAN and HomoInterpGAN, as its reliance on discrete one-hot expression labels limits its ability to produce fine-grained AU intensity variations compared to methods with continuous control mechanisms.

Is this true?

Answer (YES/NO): YES